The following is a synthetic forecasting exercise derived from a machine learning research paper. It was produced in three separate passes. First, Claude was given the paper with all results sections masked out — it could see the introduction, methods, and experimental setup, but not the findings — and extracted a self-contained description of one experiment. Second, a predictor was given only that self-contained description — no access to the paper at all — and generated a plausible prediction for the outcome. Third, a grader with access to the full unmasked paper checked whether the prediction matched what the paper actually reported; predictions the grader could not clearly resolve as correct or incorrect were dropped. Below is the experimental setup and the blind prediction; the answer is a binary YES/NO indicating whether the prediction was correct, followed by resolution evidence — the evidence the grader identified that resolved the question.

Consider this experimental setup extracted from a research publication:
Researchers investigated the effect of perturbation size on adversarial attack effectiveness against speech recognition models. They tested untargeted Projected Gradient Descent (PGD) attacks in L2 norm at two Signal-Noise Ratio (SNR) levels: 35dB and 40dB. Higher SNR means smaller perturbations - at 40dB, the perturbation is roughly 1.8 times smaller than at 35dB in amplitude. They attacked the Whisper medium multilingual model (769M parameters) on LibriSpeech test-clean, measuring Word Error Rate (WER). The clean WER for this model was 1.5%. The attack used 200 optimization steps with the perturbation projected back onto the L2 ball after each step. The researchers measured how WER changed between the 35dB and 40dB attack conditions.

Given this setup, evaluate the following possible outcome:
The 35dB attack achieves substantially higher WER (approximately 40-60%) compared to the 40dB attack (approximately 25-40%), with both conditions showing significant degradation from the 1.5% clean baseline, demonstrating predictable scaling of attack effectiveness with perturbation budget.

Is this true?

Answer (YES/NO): YES